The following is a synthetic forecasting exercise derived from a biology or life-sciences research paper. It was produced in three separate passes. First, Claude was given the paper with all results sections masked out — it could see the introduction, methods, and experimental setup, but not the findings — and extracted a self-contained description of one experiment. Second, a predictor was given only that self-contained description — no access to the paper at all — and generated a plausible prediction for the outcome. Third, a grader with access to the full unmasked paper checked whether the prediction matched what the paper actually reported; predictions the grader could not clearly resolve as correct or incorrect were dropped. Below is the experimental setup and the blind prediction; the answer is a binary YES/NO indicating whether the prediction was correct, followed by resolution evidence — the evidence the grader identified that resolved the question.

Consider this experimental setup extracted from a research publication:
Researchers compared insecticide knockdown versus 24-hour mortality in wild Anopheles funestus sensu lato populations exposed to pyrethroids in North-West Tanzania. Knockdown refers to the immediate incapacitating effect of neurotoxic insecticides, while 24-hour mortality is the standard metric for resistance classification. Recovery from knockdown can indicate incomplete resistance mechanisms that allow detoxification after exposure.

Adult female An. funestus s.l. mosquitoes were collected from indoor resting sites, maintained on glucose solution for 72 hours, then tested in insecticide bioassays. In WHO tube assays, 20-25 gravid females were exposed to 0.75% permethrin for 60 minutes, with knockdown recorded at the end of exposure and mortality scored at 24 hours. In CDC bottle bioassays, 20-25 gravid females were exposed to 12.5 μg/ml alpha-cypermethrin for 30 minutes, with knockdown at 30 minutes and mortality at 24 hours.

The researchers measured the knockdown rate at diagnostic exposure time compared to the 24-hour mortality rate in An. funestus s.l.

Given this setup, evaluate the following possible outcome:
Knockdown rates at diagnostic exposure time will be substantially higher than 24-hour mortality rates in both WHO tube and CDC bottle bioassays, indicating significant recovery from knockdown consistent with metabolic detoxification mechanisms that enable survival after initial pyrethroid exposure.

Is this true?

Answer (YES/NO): NO